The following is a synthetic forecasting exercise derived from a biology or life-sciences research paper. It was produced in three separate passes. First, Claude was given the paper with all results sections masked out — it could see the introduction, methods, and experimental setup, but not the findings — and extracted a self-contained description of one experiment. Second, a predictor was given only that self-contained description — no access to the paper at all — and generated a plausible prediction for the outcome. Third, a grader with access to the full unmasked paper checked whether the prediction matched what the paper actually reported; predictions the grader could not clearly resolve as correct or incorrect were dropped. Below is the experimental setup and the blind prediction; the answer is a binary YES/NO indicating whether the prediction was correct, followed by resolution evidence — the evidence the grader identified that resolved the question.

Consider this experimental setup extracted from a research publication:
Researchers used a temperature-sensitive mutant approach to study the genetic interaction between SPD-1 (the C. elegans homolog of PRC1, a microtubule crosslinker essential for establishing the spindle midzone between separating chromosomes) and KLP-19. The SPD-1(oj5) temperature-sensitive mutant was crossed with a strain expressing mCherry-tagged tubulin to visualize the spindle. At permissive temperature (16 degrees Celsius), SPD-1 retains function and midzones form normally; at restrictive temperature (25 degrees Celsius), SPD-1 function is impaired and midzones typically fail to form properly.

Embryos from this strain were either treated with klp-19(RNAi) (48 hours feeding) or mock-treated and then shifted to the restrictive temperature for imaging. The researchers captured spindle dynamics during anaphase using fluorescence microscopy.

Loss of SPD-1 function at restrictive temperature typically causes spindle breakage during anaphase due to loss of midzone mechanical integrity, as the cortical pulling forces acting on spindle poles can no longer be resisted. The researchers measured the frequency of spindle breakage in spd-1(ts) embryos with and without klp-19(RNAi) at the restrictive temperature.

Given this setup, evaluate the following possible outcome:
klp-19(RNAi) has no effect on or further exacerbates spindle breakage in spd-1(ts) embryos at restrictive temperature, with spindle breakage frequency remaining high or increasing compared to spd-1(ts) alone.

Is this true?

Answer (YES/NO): NO